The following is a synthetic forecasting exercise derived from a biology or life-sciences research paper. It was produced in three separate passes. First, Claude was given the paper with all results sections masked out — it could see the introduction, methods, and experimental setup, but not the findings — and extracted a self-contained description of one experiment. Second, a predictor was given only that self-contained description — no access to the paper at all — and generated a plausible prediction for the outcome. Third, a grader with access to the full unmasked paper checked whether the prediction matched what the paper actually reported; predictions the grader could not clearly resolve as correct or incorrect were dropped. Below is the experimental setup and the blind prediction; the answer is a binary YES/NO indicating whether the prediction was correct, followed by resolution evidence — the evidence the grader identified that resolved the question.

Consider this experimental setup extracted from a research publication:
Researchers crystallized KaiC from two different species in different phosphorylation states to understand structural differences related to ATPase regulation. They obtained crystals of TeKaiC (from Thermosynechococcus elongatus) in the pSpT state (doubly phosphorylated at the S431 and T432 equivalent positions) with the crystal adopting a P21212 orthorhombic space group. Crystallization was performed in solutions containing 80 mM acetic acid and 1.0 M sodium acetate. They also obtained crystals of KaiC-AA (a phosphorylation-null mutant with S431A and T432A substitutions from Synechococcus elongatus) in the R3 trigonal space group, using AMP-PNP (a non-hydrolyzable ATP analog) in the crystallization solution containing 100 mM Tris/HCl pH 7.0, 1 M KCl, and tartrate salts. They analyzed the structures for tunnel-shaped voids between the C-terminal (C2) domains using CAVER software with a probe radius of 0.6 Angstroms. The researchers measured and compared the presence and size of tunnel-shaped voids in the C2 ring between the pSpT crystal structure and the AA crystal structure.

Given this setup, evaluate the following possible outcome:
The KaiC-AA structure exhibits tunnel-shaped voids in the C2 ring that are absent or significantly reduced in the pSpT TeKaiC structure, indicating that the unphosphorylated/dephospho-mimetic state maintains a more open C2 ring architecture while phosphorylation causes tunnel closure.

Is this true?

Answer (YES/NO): NO